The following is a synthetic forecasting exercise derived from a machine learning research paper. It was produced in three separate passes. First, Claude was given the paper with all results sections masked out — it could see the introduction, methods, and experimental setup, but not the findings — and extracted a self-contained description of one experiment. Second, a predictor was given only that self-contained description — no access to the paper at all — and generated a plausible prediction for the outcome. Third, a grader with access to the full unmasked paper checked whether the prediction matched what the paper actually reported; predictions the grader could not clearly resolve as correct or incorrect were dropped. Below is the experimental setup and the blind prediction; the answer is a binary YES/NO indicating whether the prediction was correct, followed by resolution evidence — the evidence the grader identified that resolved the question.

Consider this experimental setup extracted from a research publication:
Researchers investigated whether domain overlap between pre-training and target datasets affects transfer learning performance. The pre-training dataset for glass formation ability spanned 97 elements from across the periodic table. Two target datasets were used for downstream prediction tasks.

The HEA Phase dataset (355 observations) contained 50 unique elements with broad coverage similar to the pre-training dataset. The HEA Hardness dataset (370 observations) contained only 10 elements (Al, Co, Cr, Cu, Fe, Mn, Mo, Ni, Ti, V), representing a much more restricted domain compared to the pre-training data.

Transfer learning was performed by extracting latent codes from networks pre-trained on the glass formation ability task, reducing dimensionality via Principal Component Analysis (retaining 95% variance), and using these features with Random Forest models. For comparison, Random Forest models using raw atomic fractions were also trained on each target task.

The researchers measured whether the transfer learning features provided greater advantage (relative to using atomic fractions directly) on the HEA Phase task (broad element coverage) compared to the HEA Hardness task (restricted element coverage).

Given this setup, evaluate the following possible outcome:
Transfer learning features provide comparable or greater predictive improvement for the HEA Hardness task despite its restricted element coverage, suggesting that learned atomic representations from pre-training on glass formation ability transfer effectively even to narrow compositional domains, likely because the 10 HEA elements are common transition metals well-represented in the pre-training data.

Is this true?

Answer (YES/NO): YES